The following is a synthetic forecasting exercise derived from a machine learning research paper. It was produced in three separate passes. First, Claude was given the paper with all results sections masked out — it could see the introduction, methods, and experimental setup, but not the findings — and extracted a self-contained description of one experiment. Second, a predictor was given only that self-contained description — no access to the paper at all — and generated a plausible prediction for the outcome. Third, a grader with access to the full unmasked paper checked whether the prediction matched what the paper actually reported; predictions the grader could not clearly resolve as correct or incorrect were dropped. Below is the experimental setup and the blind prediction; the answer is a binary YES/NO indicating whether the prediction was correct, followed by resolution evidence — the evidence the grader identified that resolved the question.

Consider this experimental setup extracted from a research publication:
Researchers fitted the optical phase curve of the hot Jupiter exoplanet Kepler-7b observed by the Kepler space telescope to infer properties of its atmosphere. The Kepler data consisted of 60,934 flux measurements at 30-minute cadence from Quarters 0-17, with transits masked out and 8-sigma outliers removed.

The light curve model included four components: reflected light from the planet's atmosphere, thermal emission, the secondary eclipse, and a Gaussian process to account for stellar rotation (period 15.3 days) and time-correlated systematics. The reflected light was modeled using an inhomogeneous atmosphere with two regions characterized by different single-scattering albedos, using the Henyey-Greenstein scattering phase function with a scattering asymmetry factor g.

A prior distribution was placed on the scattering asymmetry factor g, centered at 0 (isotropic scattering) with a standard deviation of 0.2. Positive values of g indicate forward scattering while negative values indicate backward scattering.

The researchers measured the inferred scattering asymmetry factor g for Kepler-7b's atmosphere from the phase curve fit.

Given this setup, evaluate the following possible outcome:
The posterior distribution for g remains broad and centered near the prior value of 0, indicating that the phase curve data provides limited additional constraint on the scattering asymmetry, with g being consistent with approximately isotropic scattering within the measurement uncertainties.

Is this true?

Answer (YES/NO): YES